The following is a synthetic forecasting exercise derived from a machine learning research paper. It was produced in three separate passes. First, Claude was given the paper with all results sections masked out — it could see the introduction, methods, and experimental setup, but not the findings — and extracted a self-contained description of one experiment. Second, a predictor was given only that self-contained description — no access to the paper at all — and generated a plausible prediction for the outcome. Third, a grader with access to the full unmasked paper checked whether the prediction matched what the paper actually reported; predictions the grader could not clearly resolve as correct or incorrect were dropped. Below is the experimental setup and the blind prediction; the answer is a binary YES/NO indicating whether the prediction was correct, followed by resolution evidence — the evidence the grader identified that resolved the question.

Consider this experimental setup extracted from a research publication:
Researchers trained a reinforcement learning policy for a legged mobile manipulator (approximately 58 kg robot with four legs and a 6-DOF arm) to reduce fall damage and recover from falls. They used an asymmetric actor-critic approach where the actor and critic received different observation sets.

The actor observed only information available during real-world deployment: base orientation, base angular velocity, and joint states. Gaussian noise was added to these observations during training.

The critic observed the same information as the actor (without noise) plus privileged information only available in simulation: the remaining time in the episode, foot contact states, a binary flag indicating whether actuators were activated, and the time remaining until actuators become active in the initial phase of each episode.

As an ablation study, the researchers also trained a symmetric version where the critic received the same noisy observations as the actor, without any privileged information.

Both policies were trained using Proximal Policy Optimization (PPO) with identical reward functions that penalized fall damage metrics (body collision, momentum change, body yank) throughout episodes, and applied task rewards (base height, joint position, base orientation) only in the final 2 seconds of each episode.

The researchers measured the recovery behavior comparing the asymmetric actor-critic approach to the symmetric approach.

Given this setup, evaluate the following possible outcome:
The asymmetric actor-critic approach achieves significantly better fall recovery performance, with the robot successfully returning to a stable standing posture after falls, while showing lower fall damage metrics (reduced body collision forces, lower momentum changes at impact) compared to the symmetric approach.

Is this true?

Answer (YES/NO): NO